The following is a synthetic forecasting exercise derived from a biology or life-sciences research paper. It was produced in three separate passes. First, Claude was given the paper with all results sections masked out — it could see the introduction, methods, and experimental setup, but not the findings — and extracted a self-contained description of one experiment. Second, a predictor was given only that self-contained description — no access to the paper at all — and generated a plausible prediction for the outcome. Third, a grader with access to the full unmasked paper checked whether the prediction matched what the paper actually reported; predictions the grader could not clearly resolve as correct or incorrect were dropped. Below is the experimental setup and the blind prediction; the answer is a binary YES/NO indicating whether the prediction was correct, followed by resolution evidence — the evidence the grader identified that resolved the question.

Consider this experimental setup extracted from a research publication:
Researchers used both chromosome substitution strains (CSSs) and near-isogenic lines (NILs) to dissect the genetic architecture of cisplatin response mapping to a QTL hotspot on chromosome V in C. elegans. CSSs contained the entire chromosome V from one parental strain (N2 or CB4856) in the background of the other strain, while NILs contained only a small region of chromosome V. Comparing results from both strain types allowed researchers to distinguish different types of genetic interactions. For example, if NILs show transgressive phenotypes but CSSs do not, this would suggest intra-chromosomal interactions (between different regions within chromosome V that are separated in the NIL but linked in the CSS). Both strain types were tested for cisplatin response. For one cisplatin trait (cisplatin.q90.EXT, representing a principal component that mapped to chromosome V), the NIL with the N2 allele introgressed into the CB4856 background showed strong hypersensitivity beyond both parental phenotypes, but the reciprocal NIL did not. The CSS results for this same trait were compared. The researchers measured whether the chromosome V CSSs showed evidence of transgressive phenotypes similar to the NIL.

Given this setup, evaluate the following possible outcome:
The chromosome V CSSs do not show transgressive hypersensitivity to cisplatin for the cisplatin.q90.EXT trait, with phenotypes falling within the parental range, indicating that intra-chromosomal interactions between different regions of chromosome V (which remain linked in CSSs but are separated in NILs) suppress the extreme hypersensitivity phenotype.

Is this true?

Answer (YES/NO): YES